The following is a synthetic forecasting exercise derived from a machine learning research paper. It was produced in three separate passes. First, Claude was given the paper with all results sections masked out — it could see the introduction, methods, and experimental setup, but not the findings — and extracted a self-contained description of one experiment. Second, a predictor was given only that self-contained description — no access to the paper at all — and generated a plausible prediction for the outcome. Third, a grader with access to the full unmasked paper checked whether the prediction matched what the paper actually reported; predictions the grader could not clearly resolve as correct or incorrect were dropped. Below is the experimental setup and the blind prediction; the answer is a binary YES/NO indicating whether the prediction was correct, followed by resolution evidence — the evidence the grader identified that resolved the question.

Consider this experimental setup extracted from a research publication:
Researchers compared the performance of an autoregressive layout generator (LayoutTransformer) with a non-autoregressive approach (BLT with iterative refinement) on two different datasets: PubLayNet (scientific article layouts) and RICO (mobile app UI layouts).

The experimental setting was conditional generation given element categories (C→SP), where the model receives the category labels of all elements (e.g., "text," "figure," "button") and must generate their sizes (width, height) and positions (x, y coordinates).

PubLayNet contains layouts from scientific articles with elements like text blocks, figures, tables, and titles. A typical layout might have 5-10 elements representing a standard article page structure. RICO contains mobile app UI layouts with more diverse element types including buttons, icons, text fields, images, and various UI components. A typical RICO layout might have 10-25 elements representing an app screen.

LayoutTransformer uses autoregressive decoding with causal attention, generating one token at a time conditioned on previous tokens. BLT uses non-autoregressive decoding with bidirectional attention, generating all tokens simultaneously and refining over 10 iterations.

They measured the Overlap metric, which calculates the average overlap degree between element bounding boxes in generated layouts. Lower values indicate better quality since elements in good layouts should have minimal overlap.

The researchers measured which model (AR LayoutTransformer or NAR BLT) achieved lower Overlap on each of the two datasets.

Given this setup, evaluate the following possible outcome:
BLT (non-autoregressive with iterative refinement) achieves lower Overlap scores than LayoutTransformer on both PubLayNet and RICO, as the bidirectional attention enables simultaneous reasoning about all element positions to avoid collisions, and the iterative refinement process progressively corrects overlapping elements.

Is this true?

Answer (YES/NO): NO